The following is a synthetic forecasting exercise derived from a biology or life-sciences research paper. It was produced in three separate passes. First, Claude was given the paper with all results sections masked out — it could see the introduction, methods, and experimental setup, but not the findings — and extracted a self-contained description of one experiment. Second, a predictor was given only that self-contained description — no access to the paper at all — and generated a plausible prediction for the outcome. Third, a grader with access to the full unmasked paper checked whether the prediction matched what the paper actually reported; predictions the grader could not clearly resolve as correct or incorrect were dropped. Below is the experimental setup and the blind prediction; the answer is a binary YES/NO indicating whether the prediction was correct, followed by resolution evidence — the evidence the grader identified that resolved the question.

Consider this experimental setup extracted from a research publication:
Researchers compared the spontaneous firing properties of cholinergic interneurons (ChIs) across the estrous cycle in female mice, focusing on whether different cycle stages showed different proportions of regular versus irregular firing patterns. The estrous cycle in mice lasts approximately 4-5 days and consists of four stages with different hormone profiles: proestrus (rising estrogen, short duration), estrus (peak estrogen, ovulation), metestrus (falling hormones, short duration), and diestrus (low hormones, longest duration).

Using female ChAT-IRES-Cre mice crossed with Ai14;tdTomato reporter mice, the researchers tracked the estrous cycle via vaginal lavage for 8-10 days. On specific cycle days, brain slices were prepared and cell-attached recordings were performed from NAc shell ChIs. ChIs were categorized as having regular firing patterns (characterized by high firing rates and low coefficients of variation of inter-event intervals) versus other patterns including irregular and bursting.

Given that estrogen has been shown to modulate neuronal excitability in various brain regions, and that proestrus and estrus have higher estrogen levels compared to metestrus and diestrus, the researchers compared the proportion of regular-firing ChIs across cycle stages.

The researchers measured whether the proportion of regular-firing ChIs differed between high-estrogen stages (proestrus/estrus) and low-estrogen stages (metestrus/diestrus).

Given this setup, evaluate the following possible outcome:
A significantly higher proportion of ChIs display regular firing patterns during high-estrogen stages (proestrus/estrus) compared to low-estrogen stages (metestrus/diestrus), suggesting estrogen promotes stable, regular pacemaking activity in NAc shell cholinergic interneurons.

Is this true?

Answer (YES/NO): NO